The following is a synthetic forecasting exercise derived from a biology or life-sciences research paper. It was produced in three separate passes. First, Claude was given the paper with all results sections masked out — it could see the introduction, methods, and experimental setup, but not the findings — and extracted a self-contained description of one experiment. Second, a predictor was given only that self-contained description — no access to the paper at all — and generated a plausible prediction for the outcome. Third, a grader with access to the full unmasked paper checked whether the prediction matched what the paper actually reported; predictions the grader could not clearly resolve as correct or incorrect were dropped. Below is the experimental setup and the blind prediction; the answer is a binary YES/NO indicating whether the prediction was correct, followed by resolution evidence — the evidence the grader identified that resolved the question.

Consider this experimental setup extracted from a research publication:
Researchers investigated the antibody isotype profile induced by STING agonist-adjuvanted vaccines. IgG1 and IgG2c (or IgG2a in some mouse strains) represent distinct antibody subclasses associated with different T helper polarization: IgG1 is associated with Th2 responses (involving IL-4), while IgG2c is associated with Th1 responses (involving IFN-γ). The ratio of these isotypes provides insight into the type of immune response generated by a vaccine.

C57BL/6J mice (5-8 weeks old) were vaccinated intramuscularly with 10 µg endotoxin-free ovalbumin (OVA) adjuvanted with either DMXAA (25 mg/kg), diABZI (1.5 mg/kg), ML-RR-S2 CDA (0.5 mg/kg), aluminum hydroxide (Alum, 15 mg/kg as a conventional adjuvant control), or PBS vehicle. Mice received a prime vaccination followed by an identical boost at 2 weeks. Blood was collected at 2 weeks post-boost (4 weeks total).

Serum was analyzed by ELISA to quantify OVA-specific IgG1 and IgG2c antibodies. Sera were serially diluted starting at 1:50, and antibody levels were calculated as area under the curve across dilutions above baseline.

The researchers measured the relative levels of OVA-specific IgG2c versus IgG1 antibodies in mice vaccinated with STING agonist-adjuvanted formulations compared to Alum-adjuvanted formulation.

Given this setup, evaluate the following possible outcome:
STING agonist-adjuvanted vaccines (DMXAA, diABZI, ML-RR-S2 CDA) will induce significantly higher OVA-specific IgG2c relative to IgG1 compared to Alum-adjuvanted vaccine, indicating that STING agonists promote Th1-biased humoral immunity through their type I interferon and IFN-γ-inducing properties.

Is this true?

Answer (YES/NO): YES